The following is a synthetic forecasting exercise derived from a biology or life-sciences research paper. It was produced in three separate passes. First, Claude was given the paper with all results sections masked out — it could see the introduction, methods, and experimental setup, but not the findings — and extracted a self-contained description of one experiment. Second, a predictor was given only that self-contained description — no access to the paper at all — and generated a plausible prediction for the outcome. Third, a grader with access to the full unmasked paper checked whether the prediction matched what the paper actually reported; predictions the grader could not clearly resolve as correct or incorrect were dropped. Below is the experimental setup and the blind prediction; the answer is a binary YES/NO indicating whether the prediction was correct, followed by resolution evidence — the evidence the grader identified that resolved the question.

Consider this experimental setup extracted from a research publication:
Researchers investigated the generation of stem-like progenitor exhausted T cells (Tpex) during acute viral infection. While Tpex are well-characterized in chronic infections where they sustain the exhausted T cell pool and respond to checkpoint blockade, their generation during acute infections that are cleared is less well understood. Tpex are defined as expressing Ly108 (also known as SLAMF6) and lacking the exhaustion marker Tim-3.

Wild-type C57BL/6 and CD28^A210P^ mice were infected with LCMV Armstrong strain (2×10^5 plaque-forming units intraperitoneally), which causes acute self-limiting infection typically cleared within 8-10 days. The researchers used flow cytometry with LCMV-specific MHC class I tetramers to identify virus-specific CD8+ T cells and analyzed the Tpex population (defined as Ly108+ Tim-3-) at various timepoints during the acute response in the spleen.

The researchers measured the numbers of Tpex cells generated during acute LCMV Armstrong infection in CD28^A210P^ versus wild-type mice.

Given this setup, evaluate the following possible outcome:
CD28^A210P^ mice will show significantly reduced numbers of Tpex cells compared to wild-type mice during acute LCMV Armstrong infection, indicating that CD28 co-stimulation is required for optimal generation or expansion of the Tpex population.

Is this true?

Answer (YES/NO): NO